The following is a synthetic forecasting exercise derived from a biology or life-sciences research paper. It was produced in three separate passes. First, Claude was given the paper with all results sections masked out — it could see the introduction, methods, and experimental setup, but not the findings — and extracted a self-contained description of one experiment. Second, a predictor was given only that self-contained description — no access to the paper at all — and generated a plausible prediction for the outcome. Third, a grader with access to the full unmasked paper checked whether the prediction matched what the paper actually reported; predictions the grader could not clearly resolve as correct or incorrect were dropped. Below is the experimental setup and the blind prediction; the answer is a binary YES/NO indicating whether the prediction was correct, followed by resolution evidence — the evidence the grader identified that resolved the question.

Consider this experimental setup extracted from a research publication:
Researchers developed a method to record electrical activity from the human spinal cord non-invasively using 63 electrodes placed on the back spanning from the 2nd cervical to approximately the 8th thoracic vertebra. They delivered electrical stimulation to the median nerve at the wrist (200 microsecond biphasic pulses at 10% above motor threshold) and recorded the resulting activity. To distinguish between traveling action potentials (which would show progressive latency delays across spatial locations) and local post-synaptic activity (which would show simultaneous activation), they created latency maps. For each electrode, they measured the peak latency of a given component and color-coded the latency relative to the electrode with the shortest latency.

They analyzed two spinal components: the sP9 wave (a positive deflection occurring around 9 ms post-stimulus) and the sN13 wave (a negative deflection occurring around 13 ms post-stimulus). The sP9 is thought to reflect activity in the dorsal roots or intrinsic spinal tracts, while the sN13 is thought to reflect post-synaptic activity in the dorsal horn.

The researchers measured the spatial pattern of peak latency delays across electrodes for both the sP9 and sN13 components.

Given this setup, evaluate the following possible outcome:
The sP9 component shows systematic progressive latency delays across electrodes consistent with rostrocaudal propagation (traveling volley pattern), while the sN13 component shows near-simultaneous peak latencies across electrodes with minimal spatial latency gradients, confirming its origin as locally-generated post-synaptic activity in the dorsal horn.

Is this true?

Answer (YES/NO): YES